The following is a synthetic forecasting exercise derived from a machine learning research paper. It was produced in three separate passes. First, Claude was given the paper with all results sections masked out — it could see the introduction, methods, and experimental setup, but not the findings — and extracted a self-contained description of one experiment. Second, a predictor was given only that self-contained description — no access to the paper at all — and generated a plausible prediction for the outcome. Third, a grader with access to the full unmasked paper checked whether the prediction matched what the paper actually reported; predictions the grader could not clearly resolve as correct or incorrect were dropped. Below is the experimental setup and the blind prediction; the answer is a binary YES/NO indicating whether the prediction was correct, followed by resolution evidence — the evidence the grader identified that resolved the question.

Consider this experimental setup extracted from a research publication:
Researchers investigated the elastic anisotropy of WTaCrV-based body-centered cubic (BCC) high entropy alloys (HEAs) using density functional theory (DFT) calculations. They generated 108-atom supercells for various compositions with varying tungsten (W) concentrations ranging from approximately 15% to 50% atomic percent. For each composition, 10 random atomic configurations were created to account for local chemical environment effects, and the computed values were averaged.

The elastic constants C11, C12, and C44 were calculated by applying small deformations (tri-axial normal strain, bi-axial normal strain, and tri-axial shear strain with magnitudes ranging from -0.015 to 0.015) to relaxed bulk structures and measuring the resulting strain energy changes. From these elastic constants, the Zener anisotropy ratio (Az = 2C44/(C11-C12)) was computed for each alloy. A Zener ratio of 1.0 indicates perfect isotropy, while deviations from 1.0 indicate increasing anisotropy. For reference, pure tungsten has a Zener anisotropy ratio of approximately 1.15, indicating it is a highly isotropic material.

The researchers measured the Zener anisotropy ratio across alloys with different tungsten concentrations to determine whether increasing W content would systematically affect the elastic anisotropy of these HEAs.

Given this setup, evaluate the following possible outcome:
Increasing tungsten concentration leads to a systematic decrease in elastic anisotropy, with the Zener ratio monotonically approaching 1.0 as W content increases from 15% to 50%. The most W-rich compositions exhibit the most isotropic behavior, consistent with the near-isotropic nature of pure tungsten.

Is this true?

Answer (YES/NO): NO